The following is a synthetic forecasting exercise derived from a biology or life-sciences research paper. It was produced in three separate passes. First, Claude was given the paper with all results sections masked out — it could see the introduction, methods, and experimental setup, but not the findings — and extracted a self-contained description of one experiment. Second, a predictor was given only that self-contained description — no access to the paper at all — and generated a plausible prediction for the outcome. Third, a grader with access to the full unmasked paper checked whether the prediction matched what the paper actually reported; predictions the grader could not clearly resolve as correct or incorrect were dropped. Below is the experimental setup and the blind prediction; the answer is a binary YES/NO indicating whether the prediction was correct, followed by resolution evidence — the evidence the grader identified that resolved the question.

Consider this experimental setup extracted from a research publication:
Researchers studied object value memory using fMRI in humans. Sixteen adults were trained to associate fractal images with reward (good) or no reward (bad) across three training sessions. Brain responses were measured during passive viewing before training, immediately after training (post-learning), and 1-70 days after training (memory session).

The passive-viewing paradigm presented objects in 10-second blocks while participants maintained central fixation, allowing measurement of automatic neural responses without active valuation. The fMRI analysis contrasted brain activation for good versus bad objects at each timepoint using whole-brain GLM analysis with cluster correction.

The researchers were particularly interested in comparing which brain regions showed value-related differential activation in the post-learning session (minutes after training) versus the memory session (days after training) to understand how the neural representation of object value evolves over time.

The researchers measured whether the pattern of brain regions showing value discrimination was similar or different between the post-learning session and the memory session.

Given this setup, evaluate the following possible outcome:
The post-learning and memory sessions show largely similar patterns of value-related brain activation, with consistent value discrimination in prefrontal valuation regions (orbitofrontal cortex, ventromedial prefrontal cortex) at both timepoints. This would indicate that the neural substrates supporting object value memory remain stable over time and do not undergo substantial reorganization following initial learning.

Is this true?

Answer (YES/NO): NO